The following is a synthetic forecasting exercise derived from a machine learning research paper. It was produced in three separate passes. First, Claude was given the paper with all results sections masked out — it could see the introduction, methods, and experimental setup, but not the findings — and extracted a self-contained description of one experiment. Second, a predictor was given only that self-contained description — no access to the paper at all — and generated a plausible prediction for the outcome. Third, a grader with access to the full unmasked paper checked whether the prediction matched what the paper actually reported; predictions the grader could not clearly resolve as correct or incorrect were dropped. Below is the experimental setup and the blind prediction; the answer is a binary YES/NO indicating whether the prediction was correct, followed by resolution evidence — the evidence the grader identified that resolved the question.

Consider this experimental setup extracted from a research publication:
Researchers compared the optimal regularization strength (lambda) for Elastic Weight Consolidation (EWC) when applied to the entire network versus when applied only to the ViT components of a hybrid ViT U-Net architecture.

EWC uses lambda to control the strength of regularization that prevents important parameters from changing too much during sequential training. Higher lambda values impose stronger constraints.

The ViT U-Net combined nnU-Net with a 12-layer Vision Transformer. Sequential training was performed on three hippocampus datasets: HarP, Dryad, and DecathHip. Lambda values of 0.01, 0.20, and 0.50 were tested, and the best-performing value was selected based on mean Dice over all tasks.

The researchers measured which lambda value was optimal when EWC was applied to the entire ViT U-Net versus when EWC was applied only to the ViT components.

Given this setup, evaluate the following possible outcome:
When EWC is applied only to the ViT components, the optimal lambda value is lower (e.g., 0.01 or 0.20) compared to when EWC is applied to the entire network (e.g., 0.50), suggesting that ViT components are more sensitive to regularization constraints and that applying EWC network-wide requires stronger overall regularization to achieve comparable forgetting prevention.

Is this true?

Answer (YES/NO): NO